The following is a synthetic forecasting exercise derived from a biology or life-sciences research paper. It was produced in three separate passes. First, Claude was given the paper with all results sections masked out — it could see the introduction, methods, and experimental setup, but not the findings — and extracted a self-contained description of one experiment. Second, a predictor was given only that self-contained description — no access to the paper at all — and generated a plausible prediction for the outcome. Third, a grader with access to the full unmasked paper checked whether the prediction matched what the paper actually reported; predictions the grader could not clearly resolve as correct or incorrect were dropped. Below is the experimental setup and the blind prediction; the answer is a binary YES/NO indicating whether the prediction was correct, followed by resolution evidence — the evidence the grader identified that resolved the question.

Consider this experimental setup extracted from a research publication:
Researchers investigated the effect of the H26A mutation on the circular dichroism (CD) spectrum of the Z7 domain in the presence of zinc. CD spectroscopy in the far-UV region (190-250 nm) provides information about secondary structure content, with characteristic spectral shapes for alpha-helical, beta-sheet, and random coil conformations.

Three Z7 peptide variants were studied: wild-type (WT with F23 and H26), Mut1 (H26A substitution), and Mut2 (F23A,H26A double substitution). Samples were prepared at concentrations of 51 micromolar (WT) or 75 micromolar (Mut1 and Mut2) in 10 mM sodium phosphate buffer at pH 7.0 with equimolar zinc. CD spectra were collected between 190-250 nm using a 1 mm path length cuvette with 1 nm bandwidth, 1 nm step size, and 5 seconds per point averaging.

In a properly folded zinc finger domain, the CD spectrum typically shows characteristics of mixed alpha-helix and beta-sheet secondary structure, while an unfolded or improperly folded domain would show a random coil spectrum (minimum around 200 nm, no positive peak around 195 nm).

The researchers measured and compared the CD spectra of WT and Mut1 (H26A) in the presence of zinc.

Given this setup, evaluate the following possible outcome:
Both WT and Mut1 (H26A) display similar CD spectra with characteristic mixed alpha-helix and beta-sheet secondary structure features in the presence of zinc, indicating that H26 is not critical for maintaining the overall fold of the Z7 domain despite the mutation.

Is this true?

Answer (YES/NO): NO